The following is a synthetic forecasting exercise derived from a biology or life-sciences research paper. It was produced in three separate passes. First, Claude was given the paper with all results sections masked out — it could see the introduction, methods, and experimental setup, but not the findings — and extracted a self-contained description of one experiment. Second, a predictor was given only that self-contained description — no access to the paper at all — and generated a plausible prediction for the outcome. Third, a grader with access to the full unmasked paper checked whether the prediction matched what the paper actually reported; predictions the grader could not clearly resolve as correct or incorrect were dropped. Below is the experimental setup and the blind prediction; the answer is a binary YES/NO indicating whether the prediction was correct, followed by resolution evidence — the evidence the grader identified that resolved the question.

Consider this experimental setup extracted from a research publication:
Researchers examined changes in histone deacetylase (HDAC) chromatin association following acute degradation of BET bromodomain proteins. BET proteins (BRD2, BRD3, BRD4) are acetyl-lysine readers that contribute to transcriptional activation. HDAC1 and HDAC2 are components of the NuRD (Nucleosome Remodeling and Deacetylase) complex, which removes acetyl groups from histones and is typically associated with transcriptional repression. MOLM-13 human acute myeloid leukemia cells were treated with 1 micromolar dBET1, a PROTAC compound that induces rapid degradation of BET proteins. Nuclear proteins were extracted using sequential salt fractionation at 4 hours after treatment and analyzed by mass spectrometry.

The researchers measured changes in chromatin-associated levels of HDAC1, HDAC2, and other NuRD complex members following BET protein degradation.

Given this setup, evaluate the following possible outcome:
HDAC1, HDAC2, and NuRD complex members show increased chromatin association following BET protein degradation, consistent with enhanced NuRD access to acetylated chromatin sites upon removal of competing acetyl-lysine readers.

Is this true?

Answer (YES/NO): NO